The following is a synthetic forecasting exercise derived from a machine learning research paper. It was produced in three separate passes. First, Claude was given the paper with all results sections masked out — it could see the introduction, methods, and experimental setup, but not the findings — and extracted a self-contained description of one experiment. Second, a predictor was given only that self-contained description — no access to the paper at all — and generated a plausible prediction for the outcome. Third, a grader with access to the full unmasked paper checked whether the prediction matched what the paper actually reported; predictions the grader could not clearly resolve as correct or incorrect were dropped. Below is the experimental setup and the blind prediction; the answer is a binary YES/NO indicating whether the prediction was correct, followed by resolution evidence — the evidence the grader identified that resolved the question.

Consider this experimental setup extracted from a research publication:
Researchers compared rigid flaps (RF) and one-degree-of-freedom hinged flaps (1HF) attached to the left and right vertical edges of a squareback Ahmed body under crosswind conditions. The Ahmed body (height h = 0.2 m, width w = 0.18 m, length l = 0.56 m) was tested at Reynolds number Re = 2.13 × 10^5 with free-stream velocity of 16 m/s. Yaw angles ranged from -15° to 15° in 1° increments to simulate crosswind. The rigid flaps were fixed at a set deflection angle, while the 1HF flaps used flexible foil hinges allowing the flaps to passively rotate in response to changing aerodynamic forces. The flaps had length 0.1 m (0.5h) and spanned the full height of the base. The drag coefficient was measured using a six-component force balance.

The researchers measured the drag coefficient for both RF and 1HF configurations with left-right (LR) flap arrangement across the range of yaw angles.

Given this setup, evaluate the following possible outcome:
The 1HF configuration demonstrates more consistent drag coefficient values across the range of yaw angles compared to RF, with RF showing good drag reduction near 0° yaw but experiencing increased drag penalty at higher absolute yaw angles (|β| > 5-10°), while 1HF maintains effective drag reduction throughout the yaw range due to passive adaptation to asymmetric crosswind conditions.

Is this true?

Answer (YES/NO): YES